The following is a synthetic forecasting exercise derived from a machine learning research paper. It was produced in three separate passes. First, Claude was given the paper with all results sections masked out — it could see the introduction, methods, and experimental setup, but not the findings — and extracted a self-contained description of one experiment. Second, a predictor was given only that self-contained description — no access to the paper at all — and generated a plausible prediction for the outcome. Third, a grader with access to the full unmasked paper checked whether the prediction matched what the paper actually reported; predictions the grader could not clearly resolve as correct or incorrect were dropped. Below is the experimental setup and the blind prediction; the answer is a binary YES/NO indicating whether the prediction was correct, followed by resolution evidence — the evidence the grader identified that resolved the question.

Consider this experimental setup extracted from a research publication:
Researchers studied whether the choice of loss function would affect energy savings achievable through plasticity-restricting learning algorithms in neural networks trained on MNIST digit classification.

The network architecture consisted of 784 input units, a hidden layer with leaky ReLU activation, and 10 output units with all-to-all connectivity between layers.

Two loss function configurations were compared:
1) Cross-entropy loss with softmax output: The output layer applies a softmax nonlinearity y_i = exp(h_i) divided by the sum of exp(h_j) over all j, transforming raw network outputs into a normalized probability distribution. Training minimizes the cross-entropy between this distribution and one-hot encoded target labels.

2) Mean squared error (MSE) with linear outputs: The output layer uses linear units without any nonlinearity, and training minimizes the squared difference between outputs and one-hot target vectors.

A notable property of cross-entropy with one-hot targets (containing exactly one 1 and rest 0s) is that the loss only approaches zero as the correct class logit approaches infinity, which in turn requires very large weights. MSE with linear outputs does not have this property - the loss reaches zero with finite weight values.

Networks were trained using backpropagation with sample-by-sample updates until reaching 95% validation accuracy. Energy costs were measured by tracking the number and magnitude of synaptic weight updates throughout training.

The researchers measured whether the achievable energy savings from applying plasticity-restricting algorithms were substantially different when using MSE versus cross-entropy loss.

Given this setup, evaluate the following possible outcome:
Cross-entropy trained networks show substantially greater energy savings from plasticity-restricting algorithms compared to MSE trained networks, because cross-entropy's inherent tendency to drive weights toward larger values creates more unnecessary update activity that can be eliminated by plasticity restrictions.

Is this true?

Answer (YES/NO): NO